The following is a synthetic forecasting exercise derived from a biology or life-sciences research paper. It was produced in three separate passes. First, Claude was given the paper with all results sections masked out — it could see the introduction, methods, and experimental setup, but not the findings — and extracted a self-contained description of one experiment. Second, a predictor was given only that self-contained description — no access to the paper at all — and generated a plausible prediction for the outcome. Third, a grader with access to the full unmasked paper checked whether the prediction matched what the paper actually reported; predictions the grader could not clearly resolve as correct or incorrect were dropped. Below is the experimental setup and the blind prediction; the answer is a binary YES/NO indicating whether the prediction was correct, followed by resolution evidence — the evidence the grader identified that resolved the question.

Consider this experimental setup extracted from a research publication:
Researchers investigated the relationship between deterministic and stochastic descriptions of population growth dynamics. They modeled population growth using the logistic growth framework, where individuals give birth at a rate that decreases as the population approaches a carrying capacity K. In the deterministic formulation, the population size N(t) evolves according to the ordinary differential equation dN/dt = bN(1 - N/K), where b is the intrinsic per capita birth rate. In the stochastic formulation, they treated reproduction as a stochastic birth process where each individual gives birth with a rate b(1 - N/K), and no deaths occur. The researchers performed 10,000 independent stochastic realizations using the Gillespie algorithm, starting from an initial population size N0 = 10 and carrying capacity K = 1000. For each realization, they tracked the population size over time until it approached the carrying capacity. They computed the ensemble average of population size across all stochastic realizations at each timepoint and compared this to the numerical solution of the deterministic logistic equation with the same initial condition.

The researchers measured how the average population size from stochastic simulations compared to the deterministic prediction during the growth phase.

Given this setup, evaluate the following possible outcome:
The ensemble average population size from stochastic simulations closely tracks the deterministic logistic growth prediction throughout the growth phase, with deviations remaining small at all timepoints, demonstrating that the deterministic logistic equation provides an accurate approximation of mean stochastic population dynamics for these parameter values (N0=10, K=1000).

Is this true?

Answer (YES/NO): NO